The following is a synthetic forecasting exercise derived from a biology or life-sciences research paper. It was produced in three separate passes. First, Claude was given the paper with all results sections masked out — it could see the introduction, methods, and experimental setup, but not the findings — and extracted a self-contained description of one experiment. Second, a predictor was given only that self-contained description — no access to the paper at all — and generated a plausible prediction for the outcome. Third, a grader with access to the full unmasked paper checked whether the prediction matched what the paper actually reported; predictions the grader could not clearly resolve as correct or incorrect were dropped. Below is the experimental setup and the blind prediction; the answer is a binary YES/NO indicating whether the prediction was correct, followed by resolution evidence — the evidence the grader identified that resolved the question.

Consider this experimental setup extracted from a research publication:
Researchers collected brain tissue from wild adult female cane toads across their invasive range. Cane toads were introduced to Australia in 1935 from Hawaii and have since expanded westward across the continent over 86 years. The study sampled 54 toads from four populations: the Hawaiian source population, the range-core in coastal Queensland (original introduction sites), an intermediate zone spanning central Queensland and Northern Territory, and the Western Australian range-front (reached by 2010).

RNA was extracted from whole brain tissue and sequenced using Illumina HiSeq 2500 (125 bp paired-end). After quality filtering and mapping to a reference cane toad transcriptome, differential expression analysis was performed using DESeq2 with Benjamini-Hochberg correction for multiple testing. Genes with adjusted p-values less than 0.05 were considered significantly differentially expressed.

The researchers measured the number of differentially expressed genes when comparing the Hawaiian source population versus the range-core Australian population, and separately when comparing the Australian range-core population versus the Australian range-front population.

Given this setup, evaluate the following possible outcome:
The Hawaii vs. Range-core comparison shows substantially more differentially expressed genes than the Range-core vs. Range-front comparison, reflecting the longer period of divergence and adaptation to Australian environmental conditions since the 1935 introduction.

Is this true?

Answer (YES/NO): YES